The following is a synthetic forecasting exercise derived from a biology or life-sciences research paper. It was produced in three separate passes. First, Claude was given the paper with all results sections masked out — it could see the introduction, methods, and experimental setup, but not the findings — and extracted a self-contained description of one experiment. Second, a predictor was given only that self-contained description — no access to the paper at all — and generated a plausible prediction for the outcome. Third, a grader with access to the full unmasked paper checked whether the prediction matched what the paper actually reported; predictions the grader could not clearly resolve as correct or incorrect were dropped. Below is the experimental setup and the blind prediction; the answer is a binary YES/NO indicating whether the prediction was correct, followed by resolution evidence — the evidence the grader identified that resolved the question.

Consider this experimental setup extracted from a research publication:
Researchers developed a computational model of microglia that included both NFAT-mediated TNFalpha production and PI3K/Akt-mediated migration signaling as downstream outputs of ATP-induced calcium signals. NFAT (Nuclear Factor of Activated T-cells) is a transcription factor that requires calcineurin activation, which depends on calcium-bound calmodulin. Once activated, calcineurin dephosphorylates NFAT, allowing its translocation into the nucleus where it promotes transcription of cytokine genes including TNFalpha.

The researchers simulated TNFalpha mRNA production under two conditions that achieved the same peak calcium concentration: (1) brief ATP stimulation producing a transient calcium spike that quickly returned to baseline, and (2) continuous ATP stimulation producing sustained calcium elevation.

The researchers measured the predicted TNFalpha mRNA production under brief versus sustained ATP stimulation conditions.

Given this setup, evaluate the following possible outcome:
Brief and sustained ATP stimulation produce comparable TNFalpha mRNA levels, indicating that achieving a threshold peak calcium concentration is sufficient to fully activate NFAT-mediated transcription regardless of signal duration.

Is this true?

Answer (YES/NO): NO